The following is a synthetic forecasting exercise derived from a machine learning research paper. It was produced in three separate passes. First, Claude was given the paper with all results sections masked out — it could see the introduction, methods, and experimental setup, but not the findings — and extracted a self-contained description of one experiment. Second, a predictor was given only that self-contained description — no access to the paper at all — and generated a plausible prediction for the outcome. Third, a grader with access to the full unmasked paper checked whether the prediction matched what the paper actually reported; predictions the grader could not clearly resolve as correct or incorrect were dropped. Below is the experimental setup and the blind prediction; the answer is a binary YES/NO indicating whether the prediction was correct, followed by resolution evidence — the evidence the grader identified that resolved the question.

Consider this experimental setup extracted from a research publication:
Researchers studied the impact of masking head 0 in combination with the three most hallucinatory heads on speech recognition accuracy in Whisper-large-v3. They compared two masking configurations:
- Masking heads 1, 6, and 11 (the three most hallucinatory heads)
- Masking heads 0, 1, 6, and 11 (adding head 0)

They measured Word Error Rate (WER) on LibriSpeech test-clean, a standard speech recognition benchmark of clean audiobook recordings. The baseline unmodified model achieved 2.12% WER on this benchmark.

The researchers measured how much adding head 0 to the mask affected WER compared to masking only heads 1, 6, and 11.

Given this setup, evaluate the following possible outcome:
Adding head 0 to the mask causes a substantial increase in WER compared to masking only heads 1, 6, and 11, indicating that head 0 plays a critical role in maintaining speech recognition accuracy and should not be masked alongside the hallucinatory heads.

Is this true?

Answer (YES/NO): YES